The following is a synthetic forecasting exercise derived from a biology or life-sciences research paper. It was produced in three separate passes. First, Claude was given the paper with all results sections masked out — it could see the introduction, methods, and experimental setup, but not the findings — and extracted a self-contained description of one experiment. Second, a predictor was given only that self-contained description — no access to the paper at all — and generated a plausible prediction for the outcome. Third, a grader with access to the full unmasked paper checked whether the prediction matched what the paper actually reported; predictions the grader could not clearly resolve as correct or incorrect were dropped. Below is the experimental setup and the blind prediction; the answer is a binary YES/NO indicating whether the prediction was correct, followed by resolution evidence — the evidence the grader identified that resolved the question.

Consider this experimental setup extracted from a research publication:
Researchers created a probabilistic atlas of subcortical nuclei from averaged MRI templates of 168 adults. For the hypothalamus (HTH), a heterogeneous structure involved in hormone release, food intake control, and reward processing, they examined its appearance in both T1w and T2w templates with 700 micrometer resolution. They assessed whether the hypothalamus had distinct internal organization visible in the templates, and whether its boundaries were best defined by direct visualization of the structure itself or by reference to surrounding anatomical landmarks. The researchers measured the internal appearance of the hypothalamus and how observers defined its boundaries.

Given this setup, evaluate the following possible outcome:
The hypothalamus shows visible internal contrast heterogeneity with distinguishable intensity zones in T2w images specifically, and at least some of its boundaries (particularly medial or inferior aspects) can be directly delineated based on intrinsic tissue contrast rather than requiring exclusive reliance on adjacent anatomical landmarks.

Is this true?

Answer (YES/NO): NO